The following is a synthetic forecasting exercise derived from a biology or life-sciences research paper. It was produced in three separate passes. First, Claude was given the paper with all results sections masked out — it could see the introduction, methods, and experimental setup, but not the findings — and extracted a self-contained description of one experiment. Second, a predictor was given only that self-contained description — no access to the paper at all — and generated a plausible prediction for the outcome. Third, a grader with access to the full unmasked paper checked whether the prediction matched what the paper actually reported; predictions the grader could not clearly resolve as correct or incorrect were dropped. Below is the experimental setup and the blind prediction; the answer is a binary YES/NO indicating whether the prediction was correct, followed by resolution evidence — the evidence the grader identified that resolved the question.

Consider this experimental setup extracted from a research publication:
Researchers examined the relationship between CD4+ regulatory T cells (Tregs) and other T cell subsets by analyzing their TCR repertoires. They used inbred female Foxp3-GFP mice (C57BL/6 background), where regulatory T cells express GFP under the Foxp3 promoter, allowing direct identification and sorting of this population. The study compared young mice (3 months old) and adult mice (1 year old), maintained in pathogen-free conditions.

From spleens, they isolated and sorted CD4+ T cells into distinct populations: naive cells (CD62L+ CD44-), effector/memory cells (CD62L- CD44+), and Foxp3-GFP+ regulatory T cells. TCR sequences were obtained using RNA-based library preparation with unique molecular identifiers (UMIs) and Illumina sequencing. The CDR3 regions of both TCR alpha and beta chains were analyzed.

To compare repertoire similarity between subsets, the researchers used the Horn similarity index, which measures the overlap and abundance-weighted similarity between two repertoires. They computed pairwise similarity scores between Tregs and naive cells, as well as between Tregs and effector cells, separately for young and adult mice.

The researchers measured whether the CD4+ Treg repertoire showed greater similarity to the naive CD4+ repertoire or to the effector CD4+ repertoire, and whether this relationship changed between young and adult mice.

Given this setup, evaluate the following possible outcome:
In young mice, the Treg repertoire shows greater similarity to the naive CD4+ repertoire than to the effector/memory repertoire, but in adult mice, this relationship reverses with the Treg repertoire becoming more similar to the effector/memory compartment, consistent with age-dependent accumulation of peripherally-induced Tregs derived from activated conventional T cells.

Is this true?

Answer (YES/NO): YES